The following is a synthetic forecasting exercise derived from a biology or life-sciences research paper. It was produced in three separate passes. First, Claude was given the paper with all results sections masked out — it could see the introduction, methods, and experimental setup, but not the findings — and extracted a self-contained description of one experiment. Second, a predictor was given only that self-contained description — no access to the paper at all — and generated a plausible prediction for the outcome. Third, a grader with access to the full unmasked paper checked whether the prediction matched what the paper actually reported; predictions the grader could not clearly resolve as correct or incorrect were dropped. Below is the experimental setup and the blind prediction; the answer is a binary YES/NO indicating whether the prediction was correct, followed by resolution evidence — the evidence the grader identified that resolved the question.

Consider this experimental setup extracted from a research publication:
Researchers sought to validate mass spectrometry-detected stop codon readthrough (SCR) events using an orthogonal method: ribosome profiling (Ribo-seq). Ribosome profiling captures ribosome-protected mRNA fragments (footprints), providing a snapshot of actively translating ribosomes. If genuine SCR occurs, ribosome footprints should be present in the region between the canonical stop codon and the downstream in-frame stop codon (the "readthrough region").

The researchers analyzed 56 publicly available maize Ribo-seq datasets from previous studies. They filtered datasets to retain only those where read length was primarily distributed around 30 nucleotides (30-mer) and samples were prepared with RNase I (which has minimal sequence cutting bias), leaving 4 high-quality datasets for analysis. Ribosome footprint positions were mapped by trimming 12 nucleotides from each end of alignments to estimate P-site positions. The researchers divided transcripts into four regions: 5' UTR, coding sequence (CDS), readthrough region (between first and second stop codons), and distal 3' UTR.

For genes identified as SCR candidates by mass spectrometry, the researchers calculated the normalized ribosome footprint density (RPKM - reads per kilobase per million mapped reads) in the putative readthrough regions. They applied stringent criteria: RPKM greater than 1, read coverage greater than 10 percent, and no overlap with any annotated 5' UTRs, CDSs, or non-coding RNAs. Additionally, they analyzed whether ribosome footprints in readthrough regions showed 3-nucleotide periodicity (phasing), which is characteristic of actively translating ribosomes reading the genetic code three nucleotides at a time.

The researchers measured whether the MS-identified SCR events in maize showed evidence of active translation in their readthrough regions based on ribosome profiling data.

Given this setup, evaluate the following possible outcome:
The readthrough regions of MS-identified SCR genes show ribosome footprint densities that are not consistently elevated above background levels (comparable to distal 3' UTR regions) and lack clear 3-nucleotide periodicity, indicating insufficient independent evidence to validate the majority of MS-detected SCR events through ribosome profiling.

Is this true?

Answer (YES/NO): NO